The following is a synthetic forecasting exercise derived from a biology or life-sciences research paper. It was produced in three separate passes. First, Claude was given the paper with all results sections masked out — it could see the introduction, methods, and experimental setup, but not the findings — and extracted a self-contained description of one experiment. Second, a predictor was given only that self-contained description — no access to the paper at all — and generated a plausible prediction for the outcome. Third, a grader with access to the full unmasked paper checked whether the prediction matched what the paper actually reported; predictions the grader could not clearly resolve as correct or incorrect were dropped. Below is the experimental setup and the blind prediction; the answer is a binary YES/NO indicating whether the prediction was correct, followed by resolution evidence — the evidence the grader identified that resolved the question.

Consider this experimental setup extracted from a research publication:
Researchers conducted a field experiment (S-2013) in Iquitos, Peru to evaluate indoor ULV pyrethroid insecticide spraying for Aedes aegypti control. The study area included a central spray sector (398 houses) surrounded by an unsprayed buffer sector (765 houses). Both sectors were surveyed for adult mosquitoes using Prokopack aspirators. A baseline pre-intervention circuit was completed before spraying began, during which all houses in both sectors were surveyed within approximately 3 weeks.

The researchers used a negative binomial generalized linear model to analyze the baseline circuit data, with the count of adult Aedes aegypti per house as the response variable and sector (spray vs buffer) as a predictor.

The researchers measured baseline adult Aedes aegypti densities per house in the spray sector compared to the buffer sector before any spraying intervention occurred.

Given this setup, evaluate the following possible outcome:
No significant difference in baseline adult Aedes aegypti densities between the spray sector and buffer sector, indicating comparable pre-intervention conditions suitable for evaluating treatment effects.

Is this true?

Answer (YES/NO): NO